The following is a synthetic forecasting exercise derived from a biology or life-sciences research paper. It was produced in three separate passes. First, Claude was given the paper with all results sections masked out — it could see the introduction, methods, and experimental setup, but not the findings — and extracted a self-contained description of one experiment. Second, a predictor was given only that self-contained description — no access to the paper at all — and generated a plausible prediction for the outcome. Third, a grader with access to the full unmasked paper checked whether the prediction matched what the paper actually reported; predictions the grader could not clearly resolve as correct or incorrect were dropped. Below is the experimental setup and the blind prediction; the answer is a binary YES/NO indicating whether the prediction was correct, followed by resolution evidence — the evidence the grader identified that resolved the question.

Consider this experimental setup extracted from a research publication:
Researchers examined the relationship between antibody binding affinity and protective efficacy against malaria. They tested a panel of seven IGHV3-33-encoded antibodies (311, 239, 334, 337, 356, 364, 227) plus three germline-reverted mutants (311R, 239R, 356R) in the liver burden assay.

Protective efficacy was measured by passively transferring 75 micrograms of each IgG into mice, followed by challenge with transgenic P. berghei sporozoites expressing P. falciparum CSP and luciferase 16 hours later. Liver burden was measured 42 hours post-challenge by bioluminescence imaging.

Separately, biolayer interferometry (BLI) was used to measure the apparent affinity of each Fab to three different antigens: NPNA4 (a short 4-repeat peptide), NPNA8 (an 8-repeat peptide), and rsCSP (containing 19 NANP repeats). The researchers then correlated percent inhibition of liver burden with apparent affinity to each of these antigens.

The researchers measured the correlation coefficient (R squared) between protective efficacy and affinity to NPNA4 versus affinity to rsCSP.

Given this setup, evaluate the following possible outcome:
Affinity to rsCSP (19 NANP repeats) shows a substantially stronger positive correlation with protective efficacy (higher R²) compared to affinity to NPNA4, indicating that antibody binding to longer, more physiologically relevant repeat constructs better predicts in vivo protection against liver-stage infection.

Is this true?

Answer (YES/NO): YES